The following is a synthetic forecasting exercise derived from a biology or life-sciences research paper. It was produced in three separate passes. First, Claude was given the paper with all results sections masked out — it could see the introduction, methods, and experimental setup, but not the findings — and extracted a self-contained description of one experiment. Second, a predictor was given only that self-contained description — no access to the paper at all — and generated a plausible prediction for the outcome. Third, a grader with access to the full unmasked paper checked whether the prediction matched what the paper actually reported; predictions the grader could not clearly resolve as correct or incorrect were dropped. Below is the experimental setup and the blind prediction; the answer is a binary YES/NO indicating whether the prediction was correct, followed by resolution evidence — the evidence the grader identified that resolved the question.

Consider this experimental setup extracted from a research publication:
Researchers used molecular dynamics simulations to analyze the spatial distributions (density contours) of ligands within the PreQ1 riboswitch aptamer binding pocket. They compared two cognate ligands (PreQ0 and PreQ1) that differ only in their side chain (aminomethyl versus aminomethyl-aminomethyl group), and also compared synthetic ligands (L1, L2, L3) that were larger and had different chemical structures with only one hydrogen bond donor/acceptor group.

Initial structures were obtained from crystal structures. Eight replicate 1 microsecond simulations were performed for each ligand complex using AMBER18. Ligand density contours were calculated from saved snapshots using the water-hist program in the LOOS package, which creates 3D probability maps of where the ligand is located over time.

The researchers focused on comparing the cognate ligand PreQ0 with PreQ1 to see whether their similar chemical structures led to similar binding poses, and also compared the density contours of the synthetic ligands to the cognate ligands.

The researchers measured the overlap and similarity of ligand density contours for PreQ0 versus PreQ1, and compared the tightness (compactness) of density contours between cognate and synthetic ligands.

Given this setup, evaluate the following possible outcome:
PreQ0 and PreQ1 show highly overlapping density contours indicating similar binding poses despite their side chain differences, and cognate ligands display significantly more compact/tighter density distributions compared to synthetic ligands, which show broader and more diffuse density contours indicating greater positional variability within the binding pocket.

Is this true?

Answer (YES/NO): NO